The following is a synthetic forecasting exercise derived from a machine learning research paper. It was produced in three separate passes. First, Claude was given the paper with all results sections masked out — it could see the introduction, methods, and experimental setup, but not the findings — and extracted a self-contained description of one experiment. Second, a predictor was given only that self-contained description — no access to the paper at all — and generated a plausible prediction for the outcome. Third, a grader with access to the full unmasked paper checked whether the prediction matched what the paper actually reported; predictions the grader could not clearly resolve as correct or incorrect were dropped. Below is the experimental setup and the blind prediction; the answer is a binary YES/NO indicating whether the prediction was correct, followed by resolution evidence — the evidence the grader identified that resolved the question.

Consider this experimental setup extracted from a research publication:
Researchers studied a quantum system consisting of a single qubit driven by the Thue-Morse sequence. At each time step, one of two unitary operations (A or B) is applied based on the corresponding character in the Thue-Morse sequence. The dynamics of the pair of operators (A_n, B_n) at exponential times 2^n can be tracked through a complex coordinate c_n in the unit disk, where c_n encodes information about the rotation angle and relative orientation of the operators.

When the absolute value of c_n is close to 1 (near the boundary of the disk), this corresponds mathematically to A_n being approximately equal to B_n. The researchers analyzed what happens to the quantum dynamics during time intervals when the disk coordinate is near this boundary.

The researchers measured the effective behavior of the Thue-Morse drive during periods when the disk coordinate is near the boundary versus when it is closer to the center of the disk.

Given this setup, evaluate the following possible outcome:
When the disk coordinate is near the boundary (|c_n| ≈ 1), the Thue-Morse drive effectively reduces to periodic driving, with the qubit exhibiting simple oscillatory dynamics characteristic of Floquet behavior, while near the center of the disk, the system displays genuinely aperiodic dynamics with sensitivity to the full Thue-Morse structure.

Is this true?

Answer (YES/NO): YES